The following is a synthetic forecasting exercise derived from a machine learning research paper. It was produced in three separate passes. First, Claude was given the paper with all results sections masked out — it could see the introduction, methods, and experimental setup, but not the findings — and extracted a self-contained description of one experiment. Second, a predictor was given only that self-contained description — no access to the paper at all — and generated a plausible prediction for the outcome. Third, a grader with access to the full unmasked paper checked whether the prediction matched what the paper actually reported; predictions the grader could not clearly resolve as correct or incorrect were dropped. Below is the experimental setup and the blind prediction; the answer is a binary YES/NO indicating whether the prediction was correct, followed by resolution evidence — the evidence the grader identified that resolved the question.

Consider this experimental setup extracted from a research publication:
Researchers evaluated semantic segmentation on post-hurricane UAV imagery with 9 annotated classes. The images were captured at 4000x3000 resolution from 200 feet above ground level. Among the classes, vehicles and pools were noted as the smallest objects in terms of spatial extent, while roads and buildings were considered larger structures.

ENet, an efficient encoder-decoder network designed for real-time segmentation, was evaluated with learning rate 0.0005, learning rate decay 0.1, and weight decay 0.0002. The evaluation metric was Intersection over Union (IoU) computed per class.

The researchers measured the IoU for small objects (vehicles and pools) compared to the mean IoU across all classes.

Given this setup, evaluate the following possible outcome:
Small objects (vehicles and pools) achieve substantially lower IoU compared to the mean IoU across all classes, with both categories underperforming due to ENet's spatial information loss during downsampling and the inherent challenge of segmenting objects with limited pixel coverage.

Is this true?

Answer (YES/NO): NO